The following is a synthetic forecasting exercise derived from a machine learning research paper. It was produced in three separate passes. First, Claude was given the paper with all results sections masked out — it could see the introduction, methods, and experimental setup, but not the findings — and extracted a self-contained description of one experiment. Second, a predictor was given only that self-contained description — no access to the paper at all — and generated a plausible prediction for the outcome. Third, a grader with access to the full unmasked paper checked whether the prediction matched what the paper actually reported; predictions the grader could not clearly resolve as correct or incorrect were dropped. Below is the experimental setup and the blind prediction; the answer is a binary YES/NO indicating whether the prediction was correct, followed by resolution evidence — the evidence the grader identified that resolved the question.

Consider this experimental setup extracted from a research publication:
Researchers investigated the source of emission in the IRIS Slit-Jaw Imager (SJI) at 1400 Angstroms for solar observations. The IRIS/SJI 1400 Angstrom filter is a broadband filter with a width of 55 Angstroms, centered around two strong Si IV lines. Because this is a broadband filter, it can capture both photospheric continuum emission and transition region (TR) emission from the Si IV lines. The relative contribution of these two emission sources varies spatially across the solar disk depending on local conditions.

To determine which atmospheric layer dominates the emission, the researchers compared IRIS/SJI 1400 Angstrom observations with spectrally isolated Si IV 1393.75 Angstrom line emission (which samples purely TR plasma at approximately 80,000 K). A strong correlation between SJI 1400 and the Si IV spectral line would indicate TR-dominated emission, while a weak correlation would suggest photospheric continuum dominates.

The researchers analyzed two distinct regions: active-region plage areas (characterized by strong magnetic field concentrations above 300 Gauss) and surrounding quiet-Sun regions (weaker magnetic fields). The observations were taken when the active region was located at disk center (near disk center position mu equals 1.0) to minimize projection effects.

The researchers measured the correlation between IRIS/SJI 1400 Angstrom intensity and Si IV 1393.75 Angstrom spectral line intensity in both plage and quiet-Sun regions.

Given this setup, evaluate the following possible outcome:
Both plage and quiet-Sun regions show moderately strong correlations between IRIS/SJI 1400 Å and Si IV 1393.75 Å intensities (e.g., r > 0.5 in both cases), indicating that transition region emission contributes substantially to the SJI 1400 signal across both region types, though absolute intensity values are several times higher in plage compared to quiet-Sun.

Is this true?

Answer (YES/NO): NO